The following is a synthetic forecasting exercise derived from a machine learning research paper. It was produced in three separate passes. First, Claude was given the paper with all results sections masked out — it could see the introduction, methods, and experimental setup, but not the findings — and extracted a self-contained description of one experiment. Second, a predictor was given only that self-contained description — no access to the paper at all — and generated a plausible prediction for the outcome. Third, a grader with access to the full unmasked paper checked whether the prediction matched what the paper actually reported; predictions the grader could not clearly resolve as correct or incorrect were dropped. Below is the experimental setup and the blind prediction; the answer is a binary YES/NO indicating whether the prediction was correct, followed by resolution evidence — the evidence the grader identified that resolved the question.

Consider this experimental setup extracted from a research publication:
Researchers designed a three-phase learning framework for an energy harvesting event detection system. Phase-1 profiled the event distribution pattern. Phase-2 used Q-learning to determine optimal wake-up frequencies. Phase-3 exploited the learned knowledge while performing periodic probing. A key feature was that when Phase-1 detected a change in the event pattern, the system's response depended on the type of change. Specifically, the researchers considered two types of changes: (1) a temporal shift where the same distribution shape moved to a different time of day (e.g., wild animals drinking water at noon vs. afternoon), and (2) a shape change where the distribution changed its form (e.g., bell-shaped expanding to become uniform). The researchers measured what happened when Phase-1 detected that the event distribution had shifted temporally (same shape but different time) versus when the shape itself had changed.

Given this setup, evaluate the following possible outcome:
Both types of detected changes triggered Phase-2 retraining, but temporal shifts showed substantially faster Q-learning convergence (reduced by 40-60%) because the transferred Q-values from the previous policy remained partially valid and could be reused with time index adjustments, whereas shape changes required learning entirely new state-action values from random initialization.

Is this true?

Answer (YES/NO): NO